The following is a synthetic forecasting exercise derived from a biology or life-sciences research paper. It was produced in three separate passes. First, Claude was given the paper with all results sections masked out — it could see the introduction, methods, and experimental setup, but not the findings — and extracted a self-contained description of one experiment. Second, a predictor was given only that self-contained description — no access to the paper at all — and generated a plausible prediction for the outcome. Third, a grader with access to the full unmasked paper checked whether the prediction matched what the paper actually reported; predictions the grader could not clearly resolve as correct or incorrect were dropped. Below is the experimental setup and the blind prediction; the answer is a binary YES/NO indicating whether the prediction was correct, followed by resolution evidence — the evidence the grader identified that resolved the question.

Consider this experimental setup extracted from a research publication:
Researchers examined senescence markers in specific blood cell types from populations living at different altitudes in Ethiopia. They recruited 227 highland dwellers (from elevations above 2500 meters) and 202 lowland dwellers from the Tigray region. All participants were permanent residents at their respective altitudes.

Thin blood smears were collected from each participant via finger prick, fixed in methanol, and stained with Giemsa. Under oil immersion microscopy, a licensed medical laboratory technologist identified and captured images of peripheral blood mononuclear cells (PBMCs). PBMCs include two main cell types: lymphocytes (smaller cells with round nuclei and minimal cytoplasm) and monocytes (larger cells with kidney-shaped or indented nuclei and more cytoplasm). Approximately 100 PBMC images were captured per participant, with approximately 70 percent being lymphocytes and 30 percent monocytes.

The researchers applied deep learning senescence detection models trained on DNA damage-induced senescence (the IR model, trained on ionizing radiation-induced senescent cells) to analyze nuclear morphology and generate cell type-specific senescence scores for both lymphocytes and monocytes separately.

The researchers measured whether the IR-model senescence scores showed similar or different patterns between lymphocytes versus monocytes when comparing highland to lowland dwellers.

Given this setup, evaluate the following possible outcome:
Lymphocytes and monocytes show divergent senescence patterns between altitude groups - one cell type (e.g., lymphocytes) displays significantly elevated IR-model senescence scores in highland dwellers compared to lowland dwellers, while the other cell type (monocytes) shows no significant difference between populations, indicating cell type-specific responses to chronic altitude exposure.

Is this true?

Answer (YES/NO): NO